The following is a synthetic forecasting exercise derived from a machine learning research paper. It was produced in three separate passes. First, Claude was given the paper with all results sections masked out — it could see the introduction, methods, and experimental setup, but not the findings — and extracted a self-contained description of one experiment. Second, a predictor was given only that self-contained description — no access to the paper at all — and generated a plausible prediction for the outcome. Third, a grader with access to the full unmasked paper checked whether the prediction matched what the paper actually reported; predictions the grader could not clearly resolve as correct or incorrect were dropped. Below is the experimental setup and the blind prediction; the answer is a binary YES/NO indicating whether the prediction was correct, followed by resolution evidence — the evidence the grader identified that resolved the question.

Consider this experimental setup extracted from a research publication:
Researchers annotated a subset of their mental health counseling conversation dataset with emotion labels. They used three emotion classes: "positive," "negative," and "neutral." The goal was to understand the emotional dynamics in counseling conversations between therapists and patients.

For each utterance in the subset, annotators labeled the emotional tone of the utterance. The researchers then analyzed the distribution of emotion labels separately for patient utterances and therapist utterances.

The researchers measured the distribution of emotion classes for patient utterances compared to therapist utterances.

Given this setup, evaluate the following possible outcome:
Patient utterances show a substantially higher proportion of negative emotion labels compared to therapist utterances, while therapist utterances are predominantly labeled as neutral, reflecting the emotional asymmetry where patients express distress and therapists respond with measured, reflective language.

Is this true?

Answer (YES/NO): YES